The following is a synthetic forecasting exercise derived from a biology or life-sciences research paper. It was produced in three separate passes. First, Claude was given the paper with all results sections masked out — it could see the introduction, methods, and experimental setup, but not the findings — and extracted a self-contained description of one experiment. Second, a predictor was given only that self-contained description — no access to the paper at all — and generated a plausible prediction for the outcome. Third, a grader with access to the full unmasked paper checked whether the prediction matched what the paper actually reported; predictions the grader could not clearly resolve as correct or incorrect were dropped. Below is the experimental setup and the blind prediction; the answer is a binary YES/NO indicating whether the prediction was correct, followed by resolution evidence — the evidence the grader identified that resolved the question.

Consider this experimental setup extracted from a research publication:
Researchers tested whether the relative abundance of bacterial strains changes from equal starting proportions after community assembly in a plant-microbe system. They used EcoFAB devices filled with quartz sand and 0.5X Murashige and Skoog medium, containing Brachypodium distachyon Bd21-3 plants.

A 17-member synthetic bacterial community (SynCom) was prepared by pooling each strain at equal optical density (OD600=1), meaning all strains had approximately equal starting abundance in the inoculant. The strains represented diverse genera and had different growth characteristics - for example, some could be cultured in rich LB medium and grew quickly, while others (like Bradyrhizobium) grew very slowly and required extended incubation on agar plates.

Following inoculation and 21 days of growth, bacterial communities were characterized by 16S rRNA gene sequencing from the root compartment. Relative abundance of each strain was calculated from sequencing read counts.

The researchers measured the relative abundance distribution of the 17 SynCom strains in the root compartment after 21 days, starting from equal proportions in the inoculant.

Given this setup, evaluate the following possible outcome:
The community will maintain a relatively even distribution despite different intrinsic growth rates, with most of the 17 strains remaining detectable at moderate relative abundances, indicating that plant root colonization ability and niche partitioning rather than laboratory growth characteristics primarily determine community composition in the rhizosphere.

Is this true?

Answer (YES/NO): NO